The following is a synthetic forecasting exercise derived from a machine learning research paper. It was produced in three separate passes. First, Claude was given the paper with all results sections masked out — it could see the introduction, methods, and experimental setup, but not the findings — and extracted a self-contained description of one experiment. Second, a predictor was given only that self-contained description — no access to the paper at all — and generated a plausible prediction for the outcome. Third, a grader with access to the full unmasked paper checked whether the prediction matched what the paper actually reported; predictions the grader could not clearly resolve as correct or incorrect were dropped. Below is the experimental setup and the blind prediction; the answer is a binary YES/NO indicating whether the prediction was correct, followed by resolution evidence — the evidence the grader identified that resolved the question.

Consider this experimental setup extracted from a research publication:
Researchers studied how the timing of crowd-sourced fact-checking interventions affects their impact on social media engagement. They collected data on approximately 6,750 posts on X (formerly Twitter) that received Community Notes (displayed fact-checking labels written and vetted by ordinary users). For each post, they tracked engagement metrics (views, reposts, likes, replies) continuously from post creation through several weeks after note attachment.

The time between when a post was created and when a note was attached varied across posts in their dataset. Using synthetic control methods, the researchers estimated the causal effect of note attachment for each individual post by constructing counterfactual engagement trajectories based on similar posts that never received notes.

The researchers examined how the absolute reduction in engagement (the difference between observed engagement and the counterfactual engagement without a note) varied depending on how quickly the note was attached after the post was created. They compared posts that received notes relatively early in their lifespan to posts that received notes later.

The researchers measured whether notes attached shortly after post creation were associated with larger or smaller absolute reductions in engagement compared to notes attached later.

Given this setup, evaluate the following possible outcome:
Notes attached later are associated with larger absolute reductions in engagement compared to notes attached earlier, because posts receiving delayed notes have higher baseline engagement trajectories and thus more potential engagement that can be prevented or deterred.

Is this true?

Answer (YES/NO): NO